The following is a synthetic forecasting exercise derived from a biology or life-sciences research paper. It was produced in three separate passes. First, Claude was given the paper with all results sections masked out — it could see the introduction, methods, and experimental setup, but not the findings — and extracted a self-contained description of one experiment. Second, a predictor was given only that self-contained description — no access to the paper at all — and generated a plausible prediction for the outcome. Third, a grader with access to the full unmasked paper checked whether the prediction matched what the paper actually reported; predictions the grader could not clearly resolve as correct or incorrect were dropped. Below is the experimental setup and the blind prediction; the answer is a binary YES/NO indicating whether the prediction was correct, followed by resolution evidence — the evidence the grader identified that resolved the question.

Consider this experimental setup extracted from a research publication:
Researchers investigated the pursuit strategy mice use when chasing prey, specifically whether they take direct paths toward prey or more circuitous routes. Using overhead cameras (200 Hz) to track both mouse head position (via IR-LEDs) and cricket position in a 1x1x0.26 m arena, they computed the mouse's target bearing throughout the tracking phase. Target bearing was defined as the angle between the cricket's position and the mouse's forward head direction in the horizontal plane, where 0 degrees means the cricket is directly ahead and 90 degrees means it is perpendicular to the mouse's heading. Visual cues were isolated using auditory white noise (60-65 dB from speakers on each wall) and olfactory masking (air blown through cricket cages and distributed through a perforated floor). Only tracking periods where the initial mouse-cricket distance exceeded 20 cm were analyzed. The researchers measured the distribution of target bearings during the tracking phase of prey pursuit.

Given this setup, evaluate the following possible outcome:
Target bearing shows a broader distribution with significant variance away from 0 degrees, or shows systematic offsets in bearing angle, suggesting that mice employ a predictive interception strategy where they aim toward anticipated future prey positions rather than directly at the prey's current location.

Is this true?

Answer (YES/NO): NO